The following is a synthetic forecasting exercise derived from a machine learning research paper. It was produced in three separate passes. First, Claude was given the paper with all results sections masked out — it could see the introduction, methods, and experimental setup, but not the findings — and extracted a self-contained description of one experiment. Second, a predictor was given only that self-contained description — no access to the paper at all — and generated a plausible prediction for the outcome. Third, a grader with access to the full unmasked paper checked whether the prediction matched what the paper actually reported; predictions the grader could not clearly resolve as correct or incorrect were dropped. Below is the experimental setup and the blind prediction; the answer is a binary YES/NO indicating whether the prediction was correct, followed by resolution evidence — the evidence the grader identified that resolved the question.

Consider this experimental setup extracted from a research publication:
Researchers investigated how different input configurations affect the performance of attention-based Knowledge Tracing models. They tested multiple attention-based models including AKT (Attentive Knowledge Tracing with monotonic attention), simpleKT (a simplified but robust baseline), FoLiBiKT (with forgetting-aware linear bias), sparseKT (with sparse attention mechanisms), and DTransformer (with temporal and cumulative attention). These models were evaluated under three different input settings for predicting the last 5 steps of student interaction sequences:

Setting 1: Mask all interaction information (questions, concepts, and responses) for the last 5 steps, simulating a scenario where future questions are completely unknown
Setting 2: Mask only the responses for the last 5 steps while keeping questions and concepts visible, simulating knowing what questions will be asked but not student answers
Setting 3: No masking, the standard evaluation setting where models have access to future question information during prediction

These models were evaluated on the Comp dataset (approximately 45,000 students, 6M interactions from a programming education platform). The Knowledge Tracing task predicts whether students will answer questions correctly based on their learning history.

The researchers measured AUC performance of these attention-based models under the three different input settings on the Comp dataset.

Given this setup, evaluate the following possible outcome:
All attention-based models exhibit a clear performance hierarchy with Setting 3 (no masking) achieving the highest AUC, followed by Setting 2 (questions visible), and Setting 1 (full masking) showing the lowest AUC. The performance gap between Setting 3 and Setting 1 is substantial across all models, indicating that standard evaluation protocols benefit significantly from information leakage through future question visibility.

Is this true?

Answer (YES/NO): NO